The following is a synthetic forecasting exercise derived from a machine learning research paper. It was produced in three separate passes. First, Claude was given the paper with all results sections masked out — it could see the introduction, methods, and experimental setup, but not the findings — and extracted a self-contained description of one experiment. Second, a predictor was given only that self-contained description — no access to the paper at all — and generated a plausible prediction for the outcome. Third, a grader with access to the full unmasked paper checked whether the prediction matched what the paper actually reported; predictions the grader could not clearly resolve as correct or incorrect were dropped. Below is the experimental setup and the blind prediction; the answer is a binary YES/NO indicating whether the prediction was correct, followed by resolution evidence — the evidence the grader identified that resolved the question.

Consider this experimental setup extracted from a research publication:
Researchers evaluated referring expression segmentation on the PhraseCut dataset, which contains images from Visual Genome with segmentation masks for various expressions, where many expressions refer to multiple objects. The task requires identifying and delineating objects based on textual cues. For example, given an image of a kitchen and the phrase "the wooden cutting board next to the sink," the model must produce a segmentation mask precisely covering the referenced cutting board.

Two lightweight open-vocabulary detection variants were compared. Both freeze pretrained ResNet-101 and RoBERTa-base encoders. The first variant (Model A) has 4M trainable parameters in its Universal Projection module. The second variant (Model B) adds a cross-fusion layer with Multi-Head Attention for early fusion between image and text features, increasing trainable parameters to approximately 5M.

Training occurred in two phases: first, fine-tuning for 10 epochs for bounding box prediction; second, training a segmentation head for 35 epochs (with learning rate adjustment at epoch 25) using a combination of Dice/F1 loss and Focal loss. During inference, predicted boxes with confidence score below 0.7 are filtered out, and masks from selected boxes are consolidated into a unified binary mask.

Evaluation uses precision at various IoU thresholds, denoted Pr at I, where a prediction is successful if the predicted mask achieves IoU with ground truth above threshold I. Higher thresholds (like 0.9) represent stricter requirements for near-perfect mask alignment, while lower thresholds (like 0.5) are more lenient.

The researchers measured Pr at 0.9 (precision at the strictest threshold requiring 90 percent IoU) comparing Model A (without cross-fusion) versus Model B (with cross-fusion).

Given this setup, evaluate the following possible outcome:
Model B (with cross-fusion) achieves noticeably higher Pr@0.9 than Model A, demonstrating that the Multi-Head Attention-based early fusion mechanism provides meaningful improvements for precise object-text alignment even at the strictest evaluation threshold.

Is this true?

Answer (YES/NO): NO